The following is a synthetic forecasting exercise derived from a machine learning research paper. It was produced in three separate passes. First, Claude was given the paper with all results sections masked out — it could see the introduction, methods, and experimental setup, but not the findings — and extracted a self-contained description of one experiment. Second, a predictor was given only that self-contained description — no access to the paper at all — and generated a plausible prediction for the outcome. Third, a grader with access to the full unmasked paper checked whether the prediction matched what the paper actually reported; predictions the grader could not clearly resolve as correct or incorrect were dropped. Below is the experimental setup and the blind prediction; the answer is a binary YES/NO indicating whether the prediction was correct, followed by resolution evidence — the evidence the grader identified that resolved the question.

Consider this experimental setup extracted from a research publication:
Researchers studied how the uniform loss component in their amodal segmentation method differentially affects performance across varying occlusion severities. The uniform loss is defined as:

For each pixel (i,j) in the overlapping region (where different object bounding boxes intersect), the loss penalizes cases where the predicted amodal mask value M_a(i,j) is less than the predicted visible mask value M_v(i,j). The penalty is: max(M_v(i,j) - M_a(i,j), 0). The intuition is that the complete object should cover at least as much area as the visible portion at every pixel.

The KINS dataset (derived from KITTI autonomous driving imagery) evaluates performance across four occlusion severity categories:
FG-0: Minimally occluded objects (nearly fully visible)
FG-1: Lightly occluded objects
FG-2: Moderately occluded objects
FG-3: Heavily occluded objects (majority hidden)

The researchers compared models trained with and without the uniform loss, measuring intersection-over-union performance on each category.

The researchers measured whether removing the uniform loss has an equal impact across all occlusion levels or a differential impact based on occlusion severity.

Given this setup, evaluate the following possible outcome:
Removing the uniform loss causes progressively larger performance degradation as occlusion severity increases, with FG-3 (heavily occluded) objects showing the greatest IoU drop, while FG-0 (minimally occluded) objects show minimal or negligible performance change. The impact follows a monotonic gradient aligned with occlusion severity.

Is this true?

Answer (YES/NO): NO